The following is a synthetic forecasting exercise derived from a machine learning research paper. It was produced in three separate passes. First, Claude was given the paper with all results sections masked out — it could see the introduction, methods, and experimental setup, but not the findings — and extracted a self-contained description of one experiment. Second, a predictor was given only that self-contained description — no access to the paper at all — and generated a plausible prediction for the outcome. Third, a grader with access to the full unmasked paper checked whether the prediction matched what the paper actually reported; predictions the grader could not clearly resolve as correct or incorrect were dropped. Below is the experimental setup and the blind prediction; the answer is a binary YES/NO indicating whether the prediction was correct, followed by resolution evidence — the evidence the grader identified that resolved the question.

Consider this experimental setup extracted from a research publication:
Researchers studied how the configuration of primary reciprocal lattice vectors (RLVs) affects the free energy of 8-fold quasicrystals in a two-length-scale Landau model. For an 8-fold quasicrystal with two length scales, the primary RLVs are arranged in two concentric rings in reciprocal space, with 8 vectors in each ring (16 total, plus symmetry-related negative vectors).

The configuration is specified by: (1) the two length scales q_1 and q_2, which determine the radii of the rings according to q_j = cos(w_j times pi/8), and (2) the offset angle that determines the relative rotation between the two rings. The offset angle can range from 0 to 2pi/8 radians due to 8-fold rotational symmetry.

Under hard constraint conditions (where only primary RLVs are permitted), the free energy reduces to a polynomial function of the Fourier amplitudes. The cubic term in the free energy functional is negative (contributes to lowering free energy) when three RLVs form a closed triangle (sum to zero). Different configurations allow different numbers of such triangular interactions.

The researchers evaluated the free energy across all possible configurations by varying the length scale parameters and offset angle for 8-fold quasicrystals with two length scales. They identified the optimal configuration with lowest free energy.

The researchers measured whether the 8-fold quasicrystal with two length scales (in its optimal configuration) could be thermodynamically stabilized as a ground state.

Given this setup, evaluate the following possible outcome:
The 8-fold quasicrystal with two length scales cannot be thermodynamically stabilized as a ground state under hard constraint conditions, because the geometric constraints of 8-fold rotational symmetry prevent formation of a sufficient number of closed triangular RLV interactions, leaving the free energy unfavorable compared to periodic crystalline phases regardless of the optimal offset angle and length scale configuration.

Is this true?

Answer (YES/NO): YES